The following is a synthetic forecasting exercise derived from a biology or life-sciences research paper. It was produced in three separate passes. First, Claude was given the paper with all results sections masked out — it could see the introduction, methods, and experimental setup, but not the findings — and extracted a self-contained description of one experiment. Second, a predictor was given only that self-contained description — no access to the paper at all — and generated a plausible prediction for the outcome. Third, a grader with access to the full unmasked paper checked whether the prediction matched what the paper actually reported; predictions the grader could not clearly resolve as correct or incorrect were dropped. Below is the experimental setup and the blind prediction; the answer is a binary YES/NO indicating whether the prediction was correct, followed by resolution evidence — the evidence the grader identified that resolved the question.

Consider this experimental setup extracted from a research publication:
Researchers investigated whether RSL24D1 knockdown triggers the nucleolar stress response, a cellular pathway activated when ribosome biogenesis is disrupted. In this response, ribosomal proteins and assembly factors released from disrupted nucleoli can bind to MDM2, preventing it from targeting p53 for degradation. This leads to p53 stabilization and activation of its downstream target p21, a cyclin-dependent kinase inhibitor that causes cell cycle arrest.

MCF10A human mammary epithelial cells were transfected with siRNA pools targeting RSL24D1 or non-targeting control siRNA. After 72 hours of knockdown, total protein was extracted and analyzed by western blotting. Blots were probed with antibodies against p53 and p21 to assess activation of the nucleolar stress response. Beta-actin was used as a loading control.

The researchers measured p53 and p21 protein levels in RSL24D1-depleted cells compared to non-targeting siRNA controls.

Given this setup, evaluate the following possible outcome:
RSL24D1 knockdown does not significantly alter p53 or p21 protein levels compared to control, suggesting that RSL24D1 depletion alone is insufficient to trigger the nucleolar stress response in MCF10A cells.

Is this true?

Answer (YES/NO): NO